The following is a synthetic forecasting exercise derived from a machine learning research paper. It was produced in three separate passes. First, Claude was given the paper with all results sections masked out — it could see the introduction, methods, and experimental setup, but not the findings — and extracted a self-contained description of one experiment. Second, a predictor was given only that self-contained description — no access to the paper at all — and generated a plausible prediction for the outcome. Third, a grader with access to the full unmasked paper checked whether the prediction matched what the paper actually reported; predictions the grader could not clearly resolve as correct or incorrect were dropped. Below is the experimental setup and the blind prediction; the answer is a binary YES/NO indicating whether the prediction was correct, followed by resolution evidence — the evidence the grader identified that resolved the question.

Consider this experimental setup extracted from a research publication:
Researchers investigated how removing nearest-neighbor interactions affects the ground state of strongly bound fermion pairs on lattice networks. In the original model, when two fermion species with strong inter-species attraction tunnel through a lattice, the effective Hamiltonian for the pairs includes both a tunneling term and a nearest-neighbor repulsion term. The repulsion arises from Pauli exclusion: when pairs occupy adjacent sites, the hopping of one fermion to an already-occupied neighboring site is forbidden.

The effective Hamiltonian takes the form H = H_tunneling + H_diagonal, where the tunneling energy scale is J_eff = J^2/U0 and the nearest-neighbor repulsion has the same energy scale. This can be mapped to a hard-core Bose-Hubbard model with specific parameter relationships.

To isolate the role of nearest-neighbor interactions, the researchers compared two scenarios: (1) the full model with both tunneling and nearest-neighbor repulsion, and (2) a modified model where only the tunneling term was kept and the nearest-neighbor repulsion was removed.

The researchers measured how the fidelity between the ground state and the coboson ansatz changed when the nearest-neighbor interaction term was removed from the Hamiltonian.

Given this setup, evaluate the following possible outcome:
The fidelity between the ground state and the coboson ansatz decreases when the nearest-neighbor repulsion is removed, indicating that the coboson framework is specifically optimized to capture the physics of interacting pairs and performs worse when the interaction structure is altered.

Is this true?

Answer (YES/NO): NO